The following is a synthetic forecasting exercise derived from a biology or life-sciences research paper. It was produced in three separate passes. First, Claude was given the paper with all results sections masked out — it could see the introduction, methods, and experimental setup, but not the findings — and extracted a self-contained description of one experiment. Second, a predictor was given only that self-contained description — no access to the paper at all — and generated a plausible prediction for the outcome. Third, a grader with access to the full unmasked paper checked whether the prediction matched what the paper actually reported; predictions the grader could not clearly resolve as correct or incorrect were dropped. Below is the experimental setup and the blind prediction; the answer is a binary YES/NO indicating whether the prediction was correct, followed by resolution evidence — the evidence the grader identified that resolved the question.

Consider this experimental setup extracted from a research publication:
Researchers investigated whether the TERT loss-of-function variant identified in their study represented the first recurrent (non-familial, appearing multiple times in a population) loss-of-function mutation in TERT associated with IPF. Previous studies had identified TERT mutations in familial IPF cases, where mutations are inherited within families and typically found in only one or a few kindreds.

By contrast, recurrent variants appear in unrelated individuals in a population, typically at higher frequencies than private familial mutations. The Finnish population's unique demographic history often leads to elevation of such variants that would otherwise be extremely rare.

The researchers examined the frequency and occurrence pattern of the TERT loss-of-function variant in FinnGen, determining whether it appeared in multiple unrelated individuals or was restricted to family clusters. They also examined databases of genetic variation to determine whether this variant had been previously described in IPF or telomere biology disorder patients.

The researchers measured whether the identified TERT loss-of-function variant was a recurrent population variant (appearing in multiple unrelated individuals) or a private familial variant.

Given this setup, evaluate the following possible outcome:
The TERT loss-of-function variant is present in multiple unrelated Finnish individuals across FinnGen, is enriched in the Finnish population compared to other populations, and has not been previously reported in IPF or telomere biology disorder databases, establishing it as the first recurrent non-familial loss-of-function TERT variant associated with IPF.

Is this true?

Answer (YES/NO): YES